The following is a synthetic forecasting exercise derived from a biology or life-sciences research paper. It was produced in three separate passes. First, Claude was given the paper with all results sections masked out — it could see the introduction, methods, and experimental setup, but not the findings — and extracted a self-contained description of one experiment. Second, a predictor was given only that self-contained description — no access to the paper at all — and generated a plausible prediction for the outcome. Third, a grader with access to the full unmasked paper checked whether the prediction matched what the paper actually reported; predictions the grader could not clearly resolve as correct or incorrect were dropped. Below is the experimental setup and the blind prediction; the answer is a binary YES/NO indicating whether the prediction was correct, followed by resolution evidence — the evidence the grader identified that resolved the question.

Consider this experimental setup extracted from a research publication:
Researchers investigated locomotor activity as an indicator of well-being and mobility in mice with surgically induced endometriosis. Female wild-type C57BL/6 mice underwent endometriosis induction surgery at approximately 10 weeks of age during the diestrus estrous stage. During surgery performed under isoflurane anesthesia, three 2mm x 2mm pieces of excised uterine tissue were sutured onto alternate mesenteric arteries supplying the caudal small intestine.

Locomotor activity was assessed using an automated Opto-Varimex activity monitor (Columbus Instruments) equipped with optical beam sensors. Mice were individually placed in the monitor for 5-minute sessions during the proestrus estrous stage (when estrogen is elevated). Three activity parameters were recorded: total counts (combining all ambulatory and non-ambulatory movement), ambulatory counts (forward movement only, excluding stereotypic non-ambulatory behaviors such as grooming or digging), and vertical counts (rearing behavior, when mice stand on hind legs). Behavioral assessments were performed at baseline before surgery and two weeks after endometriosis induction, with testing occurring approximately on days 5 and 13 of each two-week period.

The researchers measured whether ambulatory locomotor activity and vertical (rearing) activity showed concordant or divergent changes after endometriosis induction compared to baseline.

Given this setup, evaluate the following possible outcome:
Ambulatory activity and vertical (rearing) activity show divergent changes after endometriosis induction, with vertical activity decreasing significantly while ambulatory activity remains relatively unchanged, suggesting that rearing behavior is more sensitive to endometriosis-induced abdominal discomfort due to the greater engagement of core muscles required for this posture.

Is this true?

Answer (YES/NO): NO